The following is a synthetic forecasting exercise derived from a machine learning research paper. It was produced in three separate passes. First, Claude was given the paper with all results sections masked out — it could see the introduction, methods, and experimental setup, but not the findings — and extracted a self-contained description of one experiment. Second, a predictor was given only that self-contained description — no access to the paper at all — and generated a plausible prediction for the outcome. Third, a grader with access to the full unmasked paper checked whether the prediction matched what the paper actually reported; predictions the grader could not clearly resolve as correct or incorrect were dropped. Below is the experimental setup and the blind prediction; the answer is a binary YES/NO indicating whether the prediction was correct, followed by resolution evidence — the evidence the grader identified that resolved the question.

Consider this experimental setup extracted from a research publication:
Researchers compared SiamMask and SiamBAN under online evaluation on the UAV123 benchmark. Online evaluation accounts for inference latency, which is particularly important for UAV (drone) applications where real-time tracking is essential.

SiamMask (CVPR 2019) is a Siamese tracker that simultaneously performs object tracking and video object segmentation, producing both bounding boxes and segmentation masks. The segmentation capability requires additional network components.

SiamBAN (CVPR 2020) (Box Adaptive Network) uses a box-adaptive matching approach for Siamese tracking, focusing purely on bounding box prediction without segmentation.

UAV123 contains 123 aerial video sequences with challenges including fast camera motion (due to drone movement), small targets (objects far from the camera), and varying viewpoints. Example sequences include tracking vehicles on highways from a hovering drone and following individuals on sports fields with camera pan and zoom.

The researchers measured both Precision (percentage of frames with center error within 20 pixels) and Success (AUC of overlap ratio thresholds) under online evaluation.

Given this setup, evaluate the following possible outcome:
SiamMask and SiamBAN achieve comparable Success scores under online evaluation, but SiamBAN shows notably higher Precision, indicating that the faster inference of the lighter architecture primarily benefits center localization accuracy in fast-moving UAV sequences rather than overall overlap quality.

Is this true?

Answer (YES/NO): NO